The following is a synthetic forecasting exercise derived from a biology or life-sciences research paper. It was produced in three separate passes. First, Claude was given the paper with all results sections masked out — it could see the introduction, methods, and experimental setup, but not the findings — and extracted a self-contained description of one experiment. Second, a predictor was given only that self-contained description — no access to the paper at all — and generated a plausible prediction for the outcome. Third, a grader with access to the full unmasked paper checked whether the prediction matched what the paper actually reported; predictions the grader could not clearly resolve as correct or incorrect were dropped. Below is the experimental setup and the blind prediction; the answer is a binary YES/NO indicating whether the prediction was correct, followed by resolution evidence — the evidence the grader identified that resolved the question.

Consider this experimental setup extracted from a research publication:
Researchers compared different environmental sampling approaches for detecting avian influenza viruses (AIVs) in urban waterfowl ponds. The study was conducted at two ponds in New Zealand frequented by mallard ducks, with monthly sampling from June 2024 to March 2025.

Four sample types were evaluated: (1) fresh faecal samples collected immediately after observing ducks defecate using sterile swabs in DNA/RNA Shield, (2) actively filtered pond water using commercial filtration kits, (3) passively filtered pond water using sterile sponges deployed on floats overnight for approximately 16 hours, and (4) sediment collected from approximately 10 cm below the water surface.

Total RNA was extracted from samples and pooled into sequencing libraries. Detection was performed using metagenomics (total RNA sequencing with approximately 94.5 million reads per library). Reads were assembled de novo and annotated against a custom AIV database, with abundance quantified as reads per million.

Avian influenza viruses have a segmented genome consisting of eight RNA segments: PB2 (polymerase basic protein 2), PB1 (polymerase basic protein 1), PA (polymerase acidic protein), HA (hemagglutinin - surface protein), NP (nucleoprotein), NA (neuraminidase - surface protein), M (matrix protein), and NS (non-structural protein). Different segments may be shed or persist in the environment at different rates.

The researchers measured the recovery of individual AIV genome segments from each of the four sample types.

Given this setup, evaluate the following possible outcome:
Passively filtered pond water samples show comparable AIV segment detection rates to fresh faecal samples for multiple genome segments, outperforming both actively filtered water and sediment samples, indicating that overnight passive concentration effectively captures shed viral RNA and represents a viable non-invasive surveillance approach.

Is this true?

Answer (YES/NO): NO